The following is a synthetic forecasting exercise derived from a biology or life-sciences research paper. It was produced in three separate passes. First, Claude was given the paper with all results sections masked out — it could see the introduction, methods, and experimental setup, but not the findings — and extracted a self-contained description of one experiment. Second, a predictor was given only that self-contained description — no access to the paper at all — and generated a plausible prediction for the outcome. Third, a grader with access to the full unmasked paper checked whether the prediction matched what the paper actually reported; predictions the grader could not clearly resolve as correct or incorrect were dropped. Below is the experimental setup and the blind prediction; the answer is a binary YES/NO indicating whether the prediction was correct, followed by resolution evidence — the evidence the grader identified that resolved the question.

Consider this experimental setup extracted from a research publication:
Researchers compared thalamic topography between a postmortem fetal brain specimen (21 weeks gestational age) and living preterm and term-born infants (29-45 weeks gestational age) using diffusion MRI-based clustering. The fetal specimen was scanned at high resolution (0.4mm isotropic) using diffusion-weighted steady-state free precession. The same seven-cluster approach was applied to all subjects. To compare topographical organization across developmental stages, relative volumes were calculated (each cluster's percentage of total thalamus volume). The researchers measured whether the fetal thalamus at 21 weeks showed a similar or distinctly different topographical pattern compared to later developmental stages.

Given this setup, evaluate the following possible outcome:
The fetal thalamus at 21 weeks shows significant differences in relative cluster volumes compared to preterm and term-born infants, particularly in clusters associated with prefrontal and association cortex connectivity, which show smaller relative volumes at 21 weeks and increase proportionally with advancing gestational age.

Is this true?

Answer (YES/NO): NO